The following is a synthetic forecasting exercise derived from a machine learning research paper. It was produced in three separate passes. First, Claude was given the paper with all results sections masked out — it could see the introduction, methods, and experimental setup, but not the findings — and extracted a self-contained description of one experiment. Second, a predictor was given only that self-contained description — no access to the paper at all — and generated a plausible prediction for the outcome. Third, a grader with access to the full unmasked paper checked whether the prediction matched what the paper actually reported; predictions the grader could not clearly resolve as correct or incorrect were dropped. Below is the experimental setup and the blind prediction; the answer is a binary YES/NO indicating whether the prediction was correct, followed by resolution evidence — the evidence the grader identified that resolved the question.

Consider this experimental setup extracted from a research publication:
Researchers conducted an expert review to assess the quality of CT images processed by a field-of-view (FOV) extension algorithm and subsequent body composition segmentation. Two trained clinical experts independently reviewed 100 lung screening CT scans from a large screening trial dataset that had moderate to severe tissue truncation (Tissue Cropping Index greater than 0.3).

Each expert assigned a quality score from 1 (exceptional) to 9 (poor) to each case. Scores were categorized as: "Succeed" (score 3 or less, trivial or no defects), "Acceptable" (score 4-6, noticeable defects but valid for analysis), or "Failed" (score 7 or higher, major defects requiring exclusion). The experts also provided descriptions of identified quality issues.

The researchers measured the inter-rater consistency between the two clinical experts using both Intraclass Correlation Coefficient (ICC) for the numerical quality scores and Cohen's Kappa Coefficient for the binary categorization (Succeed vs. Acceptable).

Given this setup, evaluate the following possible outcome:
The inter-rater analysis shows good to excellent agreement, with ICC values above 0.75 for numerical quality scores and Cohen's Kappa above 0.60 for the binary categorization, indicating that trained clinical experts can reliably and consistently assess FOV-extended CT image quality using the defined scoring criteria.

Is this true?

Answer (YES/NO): NO